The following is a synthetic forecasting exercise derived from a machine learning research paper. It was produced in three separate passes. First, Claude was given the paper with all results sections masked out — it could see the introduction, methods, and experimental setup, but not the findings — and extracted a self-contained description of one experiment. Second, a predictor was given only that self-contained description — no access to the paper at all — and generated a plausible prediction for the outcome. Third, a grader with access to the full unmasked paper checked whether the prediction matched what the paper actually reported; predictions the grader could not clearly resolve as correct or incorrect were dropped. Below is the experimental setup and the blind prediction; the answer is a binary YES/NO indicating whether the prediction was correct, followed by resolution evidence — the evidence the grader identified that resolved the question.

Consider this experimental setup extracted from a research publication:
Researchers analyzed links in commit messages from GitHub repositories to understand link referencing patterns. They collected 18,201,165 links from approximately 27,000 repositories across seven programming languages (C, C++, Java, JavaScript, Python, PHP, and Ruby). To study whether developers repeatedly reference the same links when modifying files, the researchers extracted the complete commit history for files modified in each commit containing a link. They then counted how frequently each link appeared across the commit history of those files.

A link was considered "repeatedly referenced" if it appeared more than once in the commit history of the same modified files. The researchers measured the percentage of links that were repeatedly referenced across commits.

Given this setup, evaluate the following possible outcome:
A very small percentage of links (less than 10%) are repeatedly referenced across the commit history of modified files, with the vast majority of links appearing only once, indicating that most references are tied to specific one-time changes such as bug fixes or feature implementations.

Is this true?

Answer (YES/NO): YES